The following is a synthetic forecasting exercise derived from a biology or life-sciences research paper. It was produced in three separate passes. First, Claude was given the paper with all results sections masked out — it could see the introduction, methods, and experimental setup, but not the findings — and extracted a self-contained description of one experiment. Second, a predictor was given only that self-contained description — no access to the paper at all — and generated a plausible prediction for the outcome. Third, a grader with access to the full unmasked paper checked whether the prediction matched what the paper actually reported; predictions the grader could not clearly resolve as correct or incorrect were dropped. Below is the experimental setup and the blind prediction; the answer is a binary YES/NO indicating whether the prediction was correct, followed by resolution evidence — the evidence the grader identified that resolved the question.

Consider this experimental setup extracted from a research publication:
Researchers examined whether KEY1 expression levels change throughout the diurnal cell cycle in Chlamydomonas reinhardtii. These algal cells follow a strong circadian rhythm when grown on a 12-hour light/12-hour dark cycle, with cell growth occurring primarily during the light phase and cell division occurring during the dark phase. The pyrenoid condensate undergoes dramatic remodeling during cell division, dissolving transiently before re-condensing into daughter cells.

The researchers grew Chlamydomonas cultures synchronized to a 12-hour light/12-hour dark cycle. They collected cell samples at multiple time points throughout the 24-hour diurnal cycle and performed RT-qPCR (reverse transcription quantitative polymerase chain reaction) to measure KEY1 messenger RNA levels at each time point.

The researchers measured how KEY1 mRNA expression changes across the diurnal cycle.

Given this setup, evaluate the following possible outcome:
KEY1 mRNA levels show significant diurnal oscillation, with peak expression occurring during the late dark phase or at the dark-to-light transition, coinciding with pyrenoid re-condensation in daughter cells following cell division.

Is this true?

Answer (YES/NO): NO